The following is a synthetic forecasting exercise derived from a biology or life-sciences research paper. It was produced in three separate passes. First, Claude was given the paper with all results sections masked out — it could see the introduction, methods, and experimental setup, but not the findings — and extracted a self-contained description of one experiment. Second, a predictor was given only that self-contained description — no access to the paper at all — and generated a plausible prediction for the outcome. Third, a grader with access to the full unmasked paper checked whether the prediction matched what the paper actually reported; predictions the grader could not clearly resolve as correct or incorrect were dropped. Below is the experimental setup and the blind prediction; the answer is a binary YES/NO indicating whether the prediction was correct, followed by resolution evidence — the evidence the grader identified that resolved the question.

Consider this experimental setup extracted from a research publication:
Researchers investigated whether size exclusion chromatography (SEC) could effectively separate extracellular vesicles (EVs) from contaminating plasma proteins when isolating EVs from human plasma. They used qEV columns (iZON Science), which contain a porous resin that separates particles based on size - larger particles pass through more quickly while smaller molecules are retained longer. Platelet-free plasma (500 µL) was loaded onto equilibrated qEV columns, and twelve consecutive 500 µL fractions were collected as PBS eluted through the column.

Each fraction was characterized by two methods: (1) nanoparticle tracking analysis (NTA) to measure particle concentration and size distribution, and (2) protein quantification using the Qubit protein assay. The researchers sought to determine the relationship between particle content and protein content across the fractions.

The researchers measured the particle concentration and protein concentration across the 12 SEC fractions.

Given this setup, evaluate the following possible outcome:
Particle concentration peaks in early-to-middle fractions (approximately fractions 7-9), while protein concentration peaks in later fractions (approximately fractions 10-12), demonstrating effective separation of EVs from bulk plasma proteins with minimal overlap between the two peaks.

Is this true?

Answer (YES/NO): NO